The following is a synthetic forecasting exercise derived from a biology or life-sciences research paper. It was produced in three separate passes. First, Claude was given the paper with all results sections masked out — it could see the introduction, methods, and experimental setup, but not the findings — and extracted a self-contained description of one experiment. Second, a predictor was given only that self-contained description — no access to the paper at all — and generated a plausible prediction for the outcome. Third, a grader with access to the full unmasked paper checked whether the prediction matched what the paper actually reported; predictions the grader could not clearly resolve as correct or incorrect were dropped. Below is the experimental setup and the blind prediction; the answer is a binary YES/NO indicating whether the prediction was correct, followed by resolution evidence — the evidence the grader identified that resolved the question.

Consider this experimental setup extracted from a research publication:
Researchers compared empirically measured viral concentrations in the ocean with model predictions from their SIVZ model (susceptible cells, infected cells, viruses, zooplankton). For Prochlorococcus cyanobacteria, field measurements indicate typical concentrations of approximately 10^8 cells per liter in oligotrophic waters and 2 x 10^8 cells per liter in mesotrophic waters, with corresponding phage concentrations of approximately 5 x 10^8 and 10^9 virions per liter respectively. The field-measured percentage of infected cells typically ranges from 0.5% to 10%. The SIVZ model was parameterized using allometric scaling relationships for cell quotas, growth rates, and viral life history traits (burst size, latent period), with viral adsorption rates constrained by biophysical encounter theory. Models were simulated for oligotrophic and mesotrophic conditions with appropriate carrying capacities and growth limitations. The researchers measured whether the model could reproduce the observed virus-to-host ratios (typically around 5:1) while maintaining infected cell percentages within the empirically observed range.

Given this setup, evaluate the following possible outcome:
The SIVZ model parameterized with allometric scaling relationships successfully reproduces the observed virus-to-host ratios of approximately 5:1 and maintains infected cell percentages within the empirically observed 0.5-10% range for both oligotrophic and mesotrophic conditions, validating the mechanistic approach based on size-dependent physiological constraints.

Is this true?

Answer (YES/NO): NO